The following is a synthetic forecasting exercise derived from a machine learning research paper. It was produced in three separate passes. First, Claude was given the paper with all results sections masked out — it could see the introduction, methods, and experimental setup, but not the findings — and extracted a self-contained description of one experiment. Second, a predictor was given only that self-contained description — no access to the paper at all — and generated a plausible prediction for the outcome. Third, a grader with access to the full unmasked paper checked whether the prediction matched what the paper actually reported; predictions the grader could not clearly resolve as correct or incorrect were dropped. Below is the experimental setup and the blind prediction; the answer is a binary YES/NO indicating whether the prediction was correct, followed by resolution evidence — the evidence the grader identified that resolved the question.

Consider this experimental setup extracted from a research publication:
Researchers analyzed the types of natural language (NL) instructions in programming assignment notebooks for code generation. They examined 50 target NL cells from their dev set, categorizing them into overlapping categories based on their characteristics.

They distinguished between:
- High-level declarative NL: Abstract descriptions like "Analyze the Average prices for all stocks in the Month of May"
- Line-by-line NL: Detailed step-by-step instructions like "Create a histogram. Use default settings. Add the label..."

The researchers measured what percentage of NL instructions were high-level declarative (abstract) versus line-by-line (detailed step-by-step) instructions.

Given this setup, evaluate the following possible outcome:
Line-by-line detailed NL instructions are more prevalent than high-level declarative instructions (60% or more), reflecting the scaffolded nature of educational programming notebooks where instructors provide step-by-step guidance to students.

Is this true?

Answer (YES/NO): NO